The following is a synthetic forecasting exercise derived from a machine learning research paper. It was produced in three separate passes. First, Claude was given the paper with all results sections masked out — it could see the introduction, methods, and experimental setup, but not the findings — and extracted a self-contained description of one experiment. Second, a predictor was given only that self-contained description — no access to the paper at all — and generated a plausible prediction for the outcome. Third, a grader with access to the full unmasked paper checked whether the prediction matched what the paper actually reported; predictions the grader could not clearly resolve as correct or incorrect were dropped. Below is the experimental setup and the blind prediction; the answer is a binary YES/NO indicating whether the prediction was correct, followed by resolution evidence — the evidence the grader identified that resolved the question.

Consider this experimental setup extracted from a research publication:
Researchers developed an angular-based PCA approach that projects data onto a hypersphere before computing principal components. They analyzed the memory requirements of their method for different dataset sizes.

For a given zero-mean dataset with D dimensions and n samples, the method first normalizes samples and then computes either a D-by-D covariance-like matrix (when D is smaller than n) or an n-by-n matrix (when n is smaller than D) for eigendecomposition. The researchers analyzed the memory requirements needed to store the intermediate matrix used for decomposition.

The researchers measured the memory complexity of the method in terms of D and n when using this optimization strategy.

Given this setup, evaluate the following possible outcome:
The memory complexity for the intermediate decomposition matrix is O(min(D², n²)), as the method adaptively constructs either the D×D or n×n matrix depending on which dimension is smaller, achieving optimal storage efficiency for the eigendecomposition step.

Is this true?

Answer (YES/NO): YES